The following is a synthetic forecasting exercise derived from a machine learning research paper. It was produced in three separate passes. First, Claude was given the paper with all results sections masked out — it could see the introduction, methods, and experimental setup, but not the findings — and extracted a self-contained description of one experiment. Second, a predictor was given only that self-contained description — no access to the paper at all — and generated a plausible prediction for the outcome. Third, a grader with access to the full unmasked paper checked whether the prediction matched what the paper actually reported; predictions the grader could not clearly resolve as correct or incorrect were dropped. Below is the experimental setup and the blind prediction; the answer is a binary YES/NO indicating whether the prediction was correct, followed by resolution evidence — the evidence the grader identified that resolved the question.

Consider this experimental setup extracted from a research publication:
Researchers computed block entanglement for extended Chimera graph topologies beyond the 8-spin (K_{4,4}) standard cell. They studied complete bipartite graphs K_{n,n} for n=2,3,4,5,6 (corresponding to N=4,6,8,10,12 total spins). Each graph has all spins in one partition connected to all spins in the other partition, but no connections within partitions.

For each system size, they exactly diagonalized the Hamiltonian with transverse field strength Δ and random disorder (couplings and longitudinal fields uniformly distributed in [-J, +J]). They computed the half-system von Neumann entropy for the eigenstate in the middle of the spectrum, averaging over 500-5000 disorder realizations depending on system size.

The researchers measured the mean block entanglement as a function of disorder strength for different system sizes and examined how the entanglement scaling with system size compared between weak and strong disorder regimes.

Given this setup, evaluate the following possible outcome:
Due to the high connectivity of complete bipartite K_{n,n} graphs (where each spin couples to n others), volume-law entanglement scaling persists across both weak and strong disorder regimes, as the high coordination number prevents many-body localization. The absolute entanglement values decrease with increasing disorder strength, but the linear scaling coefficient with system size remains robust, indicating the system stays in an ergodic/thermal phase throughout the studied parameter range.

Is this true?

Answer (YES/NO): NO